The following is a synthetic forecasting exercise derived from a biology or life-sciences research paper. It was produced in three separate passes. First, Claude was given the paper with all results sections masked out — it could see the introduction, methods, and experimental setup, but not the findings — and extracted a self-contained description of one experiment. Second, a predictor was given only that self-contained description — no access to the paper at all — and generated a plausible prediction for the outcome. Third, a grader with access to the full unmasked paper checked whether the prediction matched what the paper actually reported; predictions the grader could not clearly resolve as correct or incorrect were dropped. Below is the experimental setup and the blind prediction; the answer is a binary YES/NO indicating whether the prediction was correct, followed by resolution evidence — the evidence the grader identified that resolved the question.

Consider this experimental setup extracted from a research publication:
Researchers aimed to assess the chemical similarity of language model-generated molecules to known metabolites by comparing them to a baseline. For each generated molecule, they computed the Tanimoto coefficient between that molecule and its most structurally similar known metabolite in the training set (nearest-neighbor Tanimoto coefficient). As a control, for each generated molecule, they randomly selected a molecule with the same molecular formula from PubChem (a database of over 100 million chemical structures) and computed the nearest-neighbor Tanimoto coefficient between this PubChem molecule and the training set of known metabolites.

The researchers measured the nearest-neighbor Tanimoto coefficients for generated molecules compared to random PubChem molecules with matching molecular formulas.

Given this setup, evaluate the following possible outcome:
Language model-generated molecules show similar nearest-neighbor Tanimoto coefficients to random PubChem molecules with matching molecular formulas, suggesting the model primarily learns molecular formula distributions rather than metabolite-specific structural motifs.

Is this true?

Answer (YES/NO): NO